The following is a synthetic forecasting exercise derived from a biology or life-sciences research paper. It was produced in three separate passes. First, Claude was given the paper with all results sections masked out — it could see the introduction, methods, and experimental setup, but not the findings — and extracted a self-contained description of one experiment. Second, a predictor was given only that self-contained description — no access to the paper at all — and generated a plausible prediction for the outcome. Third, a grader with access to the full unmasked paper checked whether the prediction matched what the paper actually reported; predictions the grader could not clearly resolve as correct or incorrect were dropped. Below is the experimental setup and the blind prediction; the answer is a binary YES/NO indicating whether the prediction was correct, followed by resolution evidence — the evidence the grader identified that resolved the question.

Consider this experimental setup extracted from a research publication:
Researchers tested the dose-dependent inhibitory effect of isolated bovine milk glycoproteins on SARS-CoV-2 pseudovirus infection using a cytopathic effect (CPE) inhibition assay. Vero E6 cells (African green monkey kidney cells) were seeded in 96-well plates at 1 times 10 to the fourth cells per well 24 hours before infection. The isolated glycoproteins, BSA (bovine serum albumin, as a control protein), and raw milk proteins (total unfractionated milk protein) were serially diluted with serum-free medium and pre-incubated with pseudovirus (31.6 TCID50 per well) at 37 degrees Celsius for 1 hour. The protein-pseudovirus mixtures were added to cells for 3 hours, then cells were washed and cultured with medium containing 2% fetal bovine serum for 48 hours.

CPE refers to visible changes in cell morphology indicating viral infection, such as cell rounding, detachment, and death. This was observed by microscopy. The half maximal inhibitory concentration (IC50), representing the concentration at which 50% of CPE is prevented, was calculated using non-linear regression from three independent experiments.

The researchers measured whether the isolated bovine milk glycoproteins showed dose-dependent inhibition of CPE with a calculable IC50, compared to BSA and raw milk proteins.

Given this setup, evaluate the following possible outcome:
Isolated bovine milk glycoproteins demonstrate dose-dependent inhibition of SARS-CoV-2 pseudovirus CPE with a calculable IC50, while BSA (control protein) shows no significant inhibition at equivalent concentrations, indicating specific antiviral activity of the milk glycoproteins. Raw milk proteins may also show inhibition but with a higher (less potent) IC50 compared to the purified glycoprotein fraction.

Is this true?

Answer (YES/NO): NO